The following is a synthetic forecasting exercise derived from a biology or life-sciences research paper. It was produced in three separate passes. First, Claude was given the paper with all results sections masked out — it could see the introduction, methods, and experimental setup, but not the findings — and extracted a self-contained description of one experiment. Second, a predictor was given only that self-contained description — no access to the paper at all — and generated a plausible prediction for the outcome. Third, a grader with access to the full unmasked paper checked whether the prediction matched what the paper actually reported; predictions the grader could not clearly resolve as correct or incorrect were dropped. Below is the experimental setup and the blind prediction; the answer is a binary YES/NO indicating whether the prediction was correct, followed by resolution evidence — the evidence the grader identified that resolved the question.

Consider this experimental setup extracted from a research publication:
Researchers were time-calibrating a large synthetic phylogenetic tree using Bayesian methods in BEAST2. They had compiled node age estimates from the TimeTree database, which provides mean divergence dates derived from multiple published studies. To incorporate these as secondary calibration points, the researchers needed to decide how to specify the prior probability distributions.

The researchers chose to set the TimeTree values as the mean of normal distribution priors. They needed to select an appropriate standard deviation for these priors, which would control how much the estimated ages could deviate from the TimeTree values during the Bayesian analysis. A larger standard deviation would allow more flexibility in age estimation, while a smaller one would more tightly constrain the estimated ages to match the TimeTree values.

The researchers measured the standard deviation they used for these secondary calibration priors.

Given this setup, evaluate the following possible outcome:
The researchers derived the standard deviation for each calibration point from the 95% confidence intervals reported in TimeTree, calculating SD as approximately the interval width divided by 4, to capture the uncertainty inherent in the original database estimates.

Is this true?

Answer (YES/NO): NO